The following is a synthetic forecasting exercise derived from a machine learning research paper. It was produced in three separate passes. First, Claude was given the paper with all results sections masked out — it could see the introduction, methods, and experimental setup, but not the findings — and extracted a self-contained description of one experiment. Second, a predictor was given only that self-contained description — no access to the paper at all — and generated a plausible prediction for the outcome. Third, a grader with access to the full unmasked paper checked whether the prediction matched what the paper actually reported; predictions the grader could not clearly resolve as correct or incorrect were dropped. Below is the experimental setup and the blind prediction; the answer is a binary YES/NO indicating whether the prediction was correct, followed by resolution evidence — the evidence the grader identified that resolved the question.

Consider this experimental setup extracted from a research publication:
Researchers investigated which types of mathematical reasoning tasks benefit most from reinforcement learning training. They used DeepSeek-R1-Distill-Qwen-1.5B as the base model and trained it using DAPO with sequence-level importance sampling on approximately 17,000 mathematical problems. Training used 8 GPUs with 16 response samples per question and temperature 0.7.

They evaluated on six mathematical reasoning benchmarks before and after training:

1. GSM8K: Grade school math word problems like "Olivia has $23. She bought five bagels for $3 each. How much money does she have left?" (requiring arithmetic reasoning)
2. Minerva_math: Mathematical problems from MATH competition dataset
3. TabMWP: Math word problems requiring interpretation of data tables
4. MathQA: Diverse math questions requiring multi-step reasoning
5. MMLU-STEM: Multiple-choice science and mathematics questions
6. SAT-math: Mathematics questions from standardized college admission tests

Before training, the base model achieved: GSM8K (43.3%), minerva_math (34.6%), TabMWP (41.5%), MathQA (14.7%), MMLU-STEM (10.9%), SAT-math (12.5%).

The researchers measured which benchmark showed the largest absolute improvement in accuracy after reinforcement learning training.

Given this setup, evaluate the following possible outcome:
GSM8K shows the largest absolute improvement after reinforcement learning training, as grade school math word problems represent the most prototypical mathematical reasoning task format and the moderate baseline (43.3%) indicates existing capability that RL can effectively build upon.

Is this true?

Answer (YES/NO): NO